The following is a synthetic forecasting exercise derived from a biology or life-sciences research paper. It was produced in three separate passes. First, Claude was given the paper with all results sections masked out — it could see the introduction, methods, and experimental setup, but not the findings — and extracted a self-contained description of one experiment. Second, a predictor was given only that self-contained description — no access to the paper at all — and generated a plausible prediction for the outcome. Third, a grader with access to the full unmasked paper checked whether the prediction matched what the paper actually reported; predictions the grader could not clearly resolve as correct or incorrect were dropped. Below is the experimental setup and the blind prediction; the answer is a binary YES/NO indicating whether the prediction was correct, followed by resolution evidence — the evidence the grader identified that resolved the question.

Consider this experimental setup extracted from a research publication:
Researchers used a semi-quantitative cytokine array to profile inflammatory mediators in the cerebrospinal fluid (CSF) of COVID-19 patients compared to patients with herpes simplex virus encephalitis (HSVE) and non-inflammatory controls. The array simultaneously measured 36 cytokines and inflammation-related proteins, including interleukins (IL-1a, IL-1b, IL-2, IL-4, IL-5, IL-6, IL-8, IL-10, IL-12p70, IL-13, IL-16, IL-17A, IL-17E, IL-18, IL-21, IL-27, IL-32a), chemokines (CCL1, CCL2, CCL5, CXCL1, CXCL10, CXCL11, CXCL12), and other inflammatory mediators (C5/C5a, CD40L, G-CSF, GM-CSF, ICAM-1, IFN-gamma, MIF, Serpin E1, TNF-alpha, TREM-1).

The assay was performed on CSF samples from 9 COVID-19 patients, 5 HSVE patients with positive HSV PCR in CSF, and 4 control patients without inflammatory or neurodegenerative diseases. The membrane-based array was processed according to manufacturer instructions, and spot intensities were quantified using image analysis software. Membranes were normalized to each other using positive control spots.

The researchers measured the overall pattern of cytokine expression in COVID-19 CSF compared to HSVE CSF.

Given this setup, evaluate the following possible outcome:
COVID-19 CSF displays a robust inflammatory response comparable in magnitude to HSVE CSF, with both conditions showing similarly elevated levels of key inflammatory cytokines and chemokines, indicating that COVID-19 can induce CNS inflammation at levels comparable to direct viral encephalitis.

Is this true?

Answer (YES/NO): NO